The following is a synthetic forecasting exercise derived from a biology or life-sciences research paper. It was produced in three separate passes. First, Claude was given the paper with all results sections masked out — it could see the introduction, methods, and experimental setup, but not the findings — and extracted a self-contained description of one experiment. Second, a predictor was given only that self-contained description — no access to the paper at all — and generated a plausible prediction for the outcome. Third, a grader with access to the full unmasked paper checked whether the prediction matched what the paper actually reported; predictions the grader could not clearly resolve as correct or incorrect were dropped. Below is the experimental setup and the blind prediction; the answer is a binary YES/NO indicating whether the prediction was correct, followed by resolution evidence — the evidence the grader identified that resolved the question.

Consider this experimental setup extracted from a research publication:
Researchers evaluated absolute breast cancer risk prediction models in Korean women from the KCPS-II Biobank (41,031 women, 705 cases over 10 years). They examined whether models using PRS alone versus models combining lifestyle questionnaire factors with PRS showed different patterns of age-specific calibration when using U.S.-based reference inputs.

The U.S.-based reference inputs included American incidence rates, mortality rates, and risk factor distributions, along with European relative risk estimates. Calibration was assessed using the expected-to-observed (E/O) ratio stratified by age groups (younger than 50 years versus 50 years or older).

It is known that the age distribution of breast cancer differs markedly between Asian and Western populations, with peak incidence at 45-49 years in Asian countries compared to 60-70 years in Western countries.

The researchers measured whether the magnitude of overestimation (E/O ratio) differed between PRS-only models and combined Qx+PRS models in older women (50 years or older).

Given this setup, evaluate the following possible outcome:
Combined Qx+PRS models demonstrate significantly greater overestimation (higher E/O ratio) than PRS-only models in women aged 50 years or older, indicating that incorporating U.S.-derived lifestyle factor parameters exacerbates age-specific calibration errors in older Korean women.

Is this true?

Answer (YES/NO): NO